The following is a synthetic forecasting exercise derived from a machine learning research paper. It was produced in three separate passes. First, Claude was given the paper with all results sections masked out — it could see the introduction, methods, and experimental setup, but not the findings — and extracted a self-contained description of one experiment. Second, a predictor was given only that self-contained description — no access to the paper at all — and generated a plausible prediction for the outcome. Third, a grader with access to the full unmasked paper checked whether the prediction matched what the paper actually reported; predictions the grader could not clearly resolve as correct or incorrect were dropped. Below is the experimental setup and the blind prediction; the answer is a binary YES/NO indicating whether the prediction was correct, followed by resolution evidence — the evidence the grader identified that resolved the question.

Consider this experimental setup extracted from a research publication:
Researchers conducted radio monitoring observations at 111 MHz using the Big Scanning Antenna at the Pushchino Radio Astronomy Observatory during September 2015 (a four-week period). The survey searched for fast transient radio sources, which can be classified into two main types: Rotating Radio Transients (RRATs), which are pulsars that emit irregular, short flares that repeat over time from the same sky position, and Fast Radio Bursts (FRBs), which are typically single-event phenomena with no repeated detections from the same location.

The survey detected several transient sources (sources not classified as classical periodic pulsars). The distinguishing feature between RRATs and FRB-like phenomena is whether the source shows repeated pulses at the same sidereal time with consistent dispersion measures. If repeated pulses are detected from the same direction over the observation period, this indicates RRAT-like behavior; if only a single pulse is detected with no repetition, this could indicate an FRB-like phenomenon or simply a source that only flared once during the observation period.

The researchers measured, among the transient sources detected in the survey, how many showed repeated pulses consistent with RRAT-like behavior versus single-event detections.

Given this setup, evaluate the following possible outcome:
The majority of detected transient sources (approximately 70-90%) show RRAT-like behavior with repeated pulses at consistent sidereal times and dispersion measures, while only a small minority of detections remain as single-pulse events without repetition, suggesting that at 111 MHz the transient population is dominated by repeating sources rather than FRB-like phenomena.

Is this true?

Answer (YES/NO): YES